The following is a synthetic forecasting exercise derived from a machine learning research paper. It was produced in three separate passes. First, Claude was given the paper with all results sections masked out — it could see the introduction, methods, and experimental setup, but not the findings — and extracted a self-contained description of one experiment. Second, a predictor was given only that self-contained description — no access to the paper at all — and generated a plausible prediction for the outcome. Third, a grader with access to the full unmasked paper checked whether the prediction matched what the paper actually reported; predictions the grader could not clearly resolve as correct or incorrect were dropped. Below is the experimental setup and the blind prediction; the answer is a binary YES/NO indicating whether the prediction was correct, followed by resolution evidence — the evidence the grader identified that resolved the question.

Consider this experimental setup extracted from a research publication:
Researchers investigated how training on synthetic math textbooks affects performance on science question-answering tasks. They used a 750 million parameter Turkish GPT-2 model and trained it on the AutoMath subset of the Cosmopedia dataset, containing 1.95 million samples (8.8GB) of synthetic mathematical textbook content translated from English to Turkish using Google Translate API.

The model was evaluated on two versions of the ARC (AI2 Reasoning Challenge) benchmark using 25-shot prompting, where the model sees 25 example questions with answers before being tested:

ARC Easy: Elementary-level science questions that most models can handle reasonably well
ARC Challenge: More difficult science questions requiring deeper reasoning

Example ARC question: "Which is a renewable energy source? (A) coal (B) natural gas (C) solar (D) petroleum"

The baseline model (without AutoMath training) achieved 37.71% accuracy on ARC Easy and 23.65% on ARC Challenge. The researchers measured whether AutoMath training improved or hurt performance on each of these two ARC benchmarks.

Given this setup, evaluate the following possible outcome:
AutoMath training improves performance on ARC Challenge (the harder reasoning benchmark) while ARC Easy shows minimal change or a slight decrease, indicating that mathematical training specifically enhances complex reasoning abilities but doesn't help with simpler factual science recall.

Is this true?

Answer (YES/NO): YES